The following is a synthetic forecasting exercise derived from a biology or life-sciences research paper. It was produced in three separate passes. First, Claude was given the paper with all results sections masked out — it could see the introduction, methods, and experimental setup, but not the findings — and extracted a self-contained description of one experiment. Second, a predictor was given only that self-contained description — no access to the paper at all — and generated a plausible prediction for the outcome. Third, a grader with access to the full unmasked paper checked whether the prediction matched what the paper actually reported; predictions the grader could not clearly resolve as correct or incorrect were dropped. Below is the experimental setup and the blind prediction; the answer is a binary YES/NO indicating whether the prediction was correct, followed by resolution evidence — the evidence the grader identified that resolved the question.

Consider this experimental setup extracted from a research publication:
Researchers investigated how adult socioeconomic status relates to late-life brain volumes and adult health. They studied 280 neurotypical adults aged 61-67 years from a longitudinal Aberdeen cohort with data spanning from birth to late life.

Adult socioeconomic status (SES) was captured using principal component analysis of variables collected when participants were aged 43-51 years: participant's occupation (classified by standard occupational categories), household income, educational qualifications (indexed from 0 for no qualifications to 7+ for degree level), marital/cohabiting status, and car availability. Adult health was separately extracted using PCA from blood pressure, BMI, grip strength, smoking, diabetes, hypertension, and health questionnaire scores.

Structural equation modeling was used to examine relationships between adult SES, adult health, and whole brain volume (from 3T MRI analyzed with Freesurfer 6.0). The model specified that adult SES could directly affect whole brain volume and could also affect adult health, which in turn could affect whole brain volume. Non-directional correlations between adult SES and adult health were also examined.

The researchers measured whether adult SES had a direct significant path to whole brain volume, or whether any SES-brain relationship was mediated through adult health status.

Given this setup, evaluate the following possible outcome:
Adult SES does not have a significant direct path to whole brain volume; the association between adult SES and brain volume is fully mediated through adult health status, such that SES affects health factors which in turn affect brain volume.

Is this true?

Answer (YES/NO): NO